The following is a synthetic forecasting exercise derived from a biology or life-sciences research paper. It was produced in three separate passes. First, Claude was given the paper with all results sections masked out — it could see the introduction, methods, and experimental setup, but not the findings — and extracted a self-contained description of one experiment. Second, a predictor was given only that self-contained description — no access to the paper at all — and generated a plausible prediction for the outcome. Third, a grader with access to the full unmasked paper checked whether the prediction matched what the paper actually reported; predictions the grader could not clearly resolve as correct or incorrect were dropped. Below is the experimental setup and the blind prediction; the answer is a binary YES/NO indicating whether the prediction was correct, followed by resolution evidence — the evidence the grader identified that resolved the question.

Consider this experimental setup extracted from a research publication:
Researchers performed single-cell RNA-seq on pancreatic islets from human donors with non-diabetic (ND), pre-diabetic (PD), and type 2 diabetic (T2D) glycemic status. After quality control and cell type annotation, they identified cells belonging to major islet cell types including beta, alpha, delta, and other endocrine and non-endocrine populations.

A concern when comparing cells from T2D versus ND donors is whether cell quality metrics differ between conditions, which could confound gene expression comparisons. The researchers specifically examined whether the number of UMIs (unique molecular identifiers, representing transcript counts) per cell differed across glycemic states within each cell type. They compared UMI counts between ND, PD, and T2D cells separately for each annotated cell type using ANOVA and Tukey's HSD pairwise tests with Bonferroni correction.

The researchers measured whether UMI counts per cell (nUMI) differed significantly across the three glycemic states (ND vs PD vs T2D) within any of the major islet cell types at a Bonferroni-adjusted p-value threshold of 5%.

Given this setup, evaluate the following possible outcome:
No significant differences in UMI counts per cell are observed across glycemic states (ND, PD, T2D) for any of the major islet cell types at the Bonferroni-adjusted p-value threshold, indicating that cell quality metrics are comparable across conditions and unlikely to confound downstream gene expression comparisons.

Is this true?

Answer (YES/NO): YES